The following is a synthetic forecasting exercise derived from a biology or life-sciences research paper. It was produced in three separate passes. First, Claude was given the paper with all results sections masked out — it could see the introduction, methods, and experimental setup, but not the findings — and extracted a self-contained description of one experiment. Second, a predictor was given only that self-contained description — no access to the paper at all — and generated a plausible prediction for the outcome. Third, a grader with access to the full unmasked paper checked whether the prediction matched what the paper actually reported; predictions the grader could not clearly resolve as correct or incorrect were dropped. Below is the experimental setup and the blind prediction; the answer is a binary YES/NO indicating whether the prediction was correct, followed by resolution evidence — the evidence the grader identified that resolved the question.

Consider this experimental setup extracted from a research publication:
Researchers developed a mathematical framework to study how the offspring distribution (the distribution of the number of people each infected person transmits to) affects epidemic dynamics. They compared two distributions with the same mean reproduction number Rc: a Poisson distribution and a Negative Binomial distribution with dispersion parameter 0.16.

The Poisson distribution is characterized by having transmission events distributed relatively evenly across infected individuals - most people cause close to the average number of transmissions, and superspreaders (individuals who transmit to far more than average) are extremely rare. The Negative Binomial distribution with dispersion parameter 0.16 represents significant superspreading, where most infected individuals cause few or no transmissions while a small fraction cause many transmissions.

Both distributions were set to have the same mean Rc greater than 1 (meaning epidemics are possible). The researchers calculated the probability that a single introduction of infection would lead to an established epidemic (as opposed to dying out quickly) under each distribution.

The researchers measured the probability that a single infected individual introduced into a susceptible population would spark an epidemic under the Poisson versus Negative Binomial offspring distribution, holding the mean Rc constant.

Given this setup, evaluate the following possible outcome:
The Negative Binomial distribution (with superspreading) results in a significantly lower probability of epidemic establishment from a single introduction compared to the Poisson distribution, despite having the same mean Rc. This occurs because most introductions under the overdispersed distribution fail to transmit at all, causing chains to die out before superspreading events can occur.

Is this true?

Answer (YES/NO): YES